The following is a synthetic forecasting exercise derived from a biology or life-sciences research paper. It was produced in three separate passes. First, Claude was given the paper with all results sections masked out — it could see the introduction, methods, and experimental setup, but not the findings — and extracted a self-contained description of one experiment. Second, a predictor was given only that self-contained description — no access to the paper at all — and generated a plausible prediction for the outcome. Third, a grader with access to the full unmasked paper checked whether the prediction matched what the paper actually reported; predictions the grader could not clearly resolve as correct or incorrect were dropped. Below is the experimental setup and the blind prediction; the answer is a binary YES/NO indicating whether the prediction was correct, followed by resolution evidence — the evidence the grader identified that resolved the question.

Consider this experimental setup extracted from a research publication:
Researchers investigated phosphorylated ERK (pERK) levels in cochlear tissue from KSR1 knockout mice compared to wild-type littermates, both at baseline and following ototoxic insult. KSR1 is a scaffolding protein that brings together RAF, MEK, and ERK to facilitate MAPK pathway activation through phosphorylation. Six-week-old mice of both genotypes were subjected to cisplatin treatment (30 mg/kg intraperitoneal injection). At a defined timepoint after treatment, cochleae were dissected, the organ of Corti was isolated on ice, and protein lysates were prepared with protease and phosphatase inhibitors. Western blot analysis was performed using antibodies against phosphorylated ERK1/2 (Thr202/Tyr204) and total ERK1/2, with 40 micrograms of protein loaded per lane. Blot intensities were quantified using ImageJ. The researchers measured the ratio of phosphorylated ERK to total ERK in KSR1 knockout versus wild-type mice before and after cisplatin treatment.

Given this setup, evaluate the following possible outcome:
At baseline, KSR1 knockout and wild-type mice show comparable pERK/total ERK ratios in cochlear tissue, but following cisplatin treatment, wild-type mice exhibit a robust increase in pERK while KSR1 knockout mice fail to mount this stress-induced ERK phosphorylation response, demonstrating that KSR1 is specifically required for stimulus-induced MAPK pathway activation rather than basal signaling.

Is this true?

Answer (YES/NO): NO